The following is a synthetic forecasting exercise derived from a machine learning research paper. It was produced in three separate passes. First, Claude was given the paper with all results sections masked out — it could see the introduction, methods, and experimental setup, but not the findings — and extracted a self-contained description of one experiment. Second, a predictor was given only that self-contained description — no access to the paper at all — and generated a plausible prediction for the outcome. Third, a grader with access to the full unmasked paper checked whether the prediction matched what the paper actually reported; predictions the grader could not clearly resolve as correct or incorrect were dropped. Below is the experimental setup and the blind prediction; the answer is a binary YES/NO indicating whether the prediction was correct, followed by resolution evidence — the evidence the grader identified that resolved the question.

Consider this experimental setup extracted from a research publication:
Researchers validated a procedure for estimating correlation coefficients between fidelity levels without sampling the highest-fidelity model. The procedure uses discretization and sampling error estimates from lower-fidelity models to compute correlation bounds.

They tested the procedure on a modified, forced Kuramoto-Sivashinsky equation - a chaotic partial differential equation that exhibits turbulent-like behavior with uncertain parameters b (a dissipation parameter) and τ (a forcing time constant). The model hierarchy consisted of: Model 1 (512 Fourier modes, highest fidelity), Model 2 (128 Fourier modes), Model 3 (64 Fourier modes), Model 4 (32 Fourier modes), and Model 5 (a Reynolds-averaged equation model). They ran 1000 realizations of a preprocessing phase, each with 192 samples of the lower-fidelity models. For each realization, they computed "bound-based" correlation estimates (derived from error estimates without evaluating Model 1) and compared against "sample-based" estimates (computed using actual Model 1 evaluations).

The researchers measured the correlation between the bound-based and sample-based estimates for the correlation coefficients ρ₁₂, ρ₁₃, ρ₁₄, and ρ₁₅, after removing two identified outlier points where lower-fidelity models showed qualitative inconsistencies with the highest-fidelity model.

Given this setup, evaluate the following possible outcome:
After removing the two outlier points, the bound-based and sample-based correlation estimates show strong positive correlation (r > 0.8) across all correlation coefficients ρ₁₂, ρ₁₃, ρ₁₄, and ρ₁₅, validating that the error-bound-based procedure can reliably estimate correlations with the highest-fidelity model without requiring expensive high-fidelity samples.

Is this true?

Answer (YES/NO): YES